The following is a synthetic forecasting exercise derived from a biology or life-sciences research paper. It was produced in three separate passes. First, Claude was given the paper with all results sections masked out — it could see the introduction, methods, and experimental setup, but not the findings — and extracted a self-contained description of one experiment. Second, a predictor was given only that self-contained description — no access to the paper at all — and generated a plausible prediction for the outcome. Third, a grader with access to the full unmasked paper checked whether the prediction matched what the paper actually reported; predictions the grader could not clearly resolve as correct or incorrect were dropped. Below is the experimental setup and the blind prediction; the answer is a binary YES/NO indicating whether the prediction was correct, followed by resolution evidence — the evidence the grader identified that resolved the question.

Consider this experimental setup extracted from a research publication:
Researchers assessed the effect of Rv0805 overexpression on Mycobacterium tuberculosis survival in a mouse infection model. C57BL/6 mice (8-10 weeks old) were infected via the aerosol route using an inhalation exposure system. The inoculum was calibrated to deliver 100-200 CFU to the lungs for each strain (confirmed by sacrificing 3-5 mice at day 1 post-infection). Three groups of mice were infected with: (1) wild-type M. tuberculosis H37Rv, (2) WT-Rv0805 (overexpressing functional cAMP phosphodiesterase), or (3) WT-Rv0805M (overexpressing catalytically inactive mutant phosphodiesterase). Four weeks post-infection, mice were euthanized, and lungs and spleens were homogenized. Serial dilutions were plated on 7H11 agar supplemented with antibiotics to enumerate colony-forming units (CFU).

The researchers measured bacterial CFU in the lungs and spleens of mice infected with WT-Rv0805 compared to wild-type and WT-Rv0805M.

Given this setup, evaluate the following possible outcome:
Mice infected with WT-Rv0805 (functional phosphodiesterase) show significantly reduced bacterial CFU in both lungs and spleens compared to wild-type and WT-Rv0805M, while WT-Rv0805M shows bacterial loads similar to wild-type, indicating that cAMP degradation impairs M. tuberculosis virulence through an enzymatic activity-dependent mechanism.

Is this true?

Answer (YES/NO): YES